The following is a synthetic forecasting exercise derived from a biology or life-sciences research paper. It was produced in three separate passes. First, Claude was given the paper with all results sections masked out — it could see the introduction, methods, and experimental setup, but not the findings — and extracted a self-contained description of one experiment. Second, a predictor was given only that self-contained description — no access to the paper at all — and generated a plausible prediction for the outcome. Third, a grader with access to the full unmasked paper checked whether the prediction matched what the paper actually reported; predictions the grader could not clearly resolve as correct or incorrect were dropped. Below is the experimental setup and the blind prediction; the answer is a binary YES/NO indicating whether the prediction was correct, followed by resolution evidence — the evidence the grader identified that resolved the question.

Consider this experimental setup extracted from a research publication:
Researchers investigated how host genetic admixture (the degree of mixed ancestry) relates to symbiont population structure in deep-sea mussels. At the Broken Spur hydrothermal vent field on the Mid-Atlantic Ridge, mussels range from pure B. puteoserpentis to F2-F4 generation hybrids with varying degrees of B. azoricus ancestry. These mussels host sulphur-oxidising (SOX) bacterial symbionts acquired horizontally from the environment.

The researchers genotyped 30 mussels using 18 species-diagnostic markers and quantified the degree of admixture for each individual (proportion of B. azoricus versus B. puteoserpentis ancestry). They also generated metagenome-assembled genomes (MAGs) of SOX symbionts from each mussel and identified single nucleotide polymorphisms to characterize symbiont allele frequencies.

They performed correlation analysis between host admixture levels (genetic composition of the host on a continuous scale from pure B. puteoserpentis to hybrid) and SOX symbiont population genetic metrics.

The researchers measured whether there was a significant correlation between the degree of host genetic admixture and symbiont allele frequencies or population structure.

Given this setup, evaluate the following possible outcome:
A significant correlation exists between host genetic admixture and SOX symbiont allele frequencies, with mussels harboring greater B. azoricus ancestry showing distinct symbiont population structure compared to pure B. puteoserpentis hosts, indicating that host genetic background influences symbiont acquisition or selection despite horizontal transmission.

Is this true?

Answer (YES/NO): NO